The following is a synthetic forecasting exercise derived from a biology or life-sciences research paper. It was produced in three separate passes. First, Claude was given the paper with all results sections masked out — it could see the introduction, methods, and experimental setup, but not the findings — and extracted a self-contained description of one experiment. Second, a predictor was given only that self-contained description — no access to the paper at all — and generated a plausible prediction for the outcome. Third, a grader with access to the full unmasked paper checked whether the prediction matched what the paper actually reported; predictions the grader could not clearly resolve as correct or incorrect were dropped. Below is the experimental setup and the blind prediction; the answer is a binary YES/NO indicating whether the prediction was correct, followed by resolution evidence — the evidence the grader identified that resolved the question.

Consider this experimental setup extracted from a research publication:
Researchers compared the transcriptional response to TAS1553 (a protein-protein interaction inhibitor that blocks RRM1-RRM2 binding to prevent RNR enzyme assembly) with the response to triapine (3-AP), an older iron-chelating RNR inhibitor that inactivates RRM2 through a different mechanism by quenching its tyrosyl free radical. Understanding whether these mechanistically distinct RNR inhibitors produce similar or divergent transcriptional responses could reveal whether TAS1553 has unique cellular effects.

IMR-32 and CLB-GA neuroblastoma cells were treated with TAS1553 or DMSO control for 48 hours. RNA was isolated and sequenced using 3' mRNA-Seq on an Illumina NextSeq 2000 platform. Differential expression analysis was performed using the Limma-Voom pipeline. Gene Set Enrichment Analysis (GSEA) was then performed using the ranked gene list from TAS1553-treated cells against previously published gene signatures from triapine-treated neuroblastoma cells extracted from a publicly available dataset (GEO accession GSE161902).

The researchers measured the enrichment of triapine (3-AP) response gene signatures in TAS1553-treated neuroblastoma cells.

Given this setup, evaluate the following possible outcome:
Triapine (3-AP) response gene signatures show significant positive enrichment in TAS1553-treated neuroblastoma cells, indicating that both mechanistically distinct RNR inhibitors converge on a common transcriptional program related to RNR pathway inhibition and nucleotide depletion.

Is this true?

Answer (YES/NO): YES